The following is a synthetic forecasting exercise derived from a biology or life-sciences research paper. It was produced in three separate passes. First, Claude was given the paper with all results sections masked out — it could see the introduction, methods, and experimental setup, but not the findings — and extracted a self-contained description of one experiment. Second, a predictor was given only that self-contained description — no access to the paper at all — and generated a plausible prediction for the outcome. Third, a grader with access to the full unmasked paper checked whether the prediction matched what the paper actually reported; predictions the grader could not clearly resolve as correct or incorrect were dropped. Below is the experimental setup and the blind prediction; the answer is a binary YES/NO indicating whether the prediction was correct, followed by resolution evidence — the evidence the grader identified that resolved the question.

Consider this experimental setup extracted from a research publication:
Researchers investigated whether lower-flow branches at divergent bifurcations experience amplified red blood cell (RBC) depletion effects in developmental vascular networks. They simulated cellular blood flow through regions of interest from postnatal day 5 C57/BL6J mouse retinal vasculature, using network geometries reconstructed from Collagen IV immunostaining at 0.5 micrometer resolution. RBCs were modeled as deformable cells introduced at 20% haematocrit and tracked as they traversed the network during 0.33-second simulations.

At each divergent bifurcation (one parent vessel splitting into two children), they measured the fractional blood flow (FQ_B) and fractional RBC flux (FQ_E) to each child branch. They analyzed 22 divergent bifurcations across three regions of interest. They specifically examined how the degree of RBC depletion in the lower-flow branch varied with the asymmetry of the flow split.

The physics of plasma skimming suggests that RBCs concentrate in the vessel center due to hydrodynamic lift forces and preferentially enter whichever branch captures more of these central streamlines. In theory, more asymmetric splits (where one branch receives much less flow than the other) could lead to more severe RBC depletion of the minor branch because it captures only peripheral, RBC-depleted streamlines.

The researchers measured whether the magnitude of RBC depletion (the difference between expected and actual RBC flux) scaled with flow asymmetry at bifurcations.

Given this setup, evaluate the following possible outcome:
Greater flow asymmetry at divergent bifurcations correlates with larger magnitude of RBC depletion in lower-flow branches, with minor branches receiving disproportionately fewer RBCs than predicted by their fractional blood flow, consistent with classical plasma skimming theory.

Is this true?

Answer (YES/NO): YES